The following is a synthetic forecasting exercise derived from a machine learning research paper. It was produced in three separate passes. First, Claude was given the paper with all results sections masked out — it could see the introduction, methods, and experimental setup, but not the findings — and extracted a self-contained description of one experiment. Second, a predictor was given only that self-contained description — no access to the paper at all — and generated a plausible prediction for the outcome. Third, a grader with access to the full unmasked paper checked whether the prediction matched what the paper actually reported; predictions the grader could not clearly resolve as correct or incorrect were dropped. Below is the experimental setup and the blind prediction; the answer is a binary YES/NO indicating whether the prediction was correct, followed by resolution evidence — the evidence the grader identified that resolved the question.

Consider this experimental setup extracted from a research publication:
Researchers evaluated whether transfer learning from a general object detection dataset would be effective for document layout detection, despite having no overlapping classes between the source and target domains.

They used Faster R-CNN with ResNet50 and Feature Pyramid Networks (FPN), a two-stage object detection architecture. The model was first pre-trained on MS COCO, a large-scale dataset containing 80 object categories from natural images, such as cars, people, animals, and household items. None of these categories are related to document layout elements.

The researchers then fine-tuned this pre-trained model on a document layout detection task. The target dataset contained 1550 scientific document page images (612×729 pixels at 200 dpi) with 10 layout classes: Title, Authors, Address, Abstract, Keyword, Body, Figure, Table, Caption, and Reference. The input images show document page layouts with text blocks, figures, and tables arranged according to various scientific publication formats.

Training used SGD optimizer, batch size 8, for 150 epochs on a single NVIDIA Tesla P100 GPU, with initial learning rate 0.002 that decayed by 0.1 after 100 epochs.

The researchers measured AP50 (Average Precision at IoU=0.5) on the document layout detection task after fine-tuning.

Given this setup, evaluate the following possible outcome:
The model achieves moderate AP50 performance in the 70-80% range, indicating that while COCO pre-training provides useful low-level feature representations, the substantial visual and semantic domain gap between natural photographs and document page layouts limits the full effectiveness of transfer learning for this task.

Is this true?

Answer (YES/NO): NO